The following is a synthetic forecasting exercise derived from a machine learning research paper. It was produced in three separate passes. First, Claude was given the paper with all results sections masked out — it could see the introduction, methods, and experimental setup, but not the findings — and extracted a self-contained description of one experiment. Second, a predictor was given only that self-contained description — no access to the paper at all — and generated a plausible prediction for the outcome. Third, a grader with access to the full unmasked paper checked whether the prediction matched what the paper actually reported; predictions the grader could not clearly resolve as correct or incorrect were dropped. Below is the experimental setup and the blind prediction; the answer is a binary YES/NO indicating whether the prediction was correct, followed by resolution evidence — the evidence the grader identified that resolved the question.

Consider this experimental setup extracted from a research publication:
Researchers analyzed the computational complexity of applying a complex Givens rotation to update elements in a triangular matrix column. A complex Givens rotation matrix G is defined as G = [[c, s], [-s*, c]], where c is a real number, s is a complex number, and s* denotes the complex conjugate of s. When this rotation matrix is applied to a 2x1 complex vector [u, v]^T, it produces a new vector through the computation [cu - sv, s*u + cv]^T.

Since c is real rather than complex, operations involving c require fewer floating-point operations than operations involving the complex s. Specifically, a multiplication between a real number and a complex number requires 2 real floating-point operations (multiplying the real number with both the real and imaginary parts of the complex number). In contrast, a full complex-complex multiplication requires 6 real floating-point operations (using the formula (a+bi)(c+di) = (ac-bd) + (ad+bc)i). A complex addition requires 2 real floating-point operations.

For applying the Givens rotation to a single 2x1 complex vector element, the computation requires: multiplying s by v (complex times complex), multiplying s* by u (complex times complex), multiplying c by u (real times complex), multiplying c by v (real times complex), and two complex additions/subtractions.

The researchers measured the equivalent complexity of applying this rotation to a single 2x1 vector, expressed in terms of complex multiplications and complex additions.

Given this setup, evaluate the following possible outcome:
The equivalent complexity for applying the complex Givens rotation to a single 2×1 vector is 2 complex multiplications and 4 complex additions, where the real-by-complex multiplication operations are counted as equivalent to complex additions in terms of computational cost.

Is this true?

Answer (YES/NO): NO